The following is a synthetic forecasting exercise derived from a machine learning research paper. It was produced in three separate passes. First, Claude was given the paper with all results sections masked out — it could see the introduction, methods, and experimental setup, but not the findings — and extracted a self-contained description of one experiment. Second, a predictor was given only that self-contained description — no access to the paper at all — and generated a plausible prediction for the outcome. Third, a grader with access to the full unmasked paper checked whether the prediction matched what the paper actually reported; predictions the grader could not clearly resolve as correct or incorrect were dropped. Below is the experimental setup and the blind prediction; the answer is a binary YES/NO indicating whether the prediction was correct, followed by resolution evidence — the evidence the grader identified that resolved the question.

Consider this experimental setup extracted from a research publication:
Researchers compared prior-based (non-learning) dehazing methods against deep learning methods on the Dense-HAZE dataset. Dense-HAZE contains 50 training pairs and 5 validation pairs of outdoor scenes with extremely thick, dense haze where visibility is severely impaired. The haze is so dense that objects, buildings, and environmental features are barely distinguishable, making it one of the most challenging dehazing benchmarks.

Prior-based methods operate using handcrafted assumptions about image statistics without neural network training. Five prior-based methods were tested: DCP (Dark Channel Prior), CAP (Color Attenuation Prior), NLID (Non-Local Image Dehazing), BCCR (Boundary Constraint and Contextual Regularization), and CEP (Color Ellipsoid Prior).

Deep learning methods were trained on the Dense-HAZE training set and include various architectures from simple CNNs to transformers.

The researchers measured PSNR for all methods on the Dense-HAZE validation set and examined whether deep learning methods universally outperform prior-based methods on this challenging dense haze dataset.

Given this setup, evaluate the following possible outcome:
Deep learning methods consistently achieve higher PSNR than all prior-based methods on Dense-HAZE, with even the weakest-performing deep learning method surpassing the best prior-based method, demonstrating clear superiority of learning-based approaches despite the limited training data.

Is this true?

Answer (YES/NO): NO